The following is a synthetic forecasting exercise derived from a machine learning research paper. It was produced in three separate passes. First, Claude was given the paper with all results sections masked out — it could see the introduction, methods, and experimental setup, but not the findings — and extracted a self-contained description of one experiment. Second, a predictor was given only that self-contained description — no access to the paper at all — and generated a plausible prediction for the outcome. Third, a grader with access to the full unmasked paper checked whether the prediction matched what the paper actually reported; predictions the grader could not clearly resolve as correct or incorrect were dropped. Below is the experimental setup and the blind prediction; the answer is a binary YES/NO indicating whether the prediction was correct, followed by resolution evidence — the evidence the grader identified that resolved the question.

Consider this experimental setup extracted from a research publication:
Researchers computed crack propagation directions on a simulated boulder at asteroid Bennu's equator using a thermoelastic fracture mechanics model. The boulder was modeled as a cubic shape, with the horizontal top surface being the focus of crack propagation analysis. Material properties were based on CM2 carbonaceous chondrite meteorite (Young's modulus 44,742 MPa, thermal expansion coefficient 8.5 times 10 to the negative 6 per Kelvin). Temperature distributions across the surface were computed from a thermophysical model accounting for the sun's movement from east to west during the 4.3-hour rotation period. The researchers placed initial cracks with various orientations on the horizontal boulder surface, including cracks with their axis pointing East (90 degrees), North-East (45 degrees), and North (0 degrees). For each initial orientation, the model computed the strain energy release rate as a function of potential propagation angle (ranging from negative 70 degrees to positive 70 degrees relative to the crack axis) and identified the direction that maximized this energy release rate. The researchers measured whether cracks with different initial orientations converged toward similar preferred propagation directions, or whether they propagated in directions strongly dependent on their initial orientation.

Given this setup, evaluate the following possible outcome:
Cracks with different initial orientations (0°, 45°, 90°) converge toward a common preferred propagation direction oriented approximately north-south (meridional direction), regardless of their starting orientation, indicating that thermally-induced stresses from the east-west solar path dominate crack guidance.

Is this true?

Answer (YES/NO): NO